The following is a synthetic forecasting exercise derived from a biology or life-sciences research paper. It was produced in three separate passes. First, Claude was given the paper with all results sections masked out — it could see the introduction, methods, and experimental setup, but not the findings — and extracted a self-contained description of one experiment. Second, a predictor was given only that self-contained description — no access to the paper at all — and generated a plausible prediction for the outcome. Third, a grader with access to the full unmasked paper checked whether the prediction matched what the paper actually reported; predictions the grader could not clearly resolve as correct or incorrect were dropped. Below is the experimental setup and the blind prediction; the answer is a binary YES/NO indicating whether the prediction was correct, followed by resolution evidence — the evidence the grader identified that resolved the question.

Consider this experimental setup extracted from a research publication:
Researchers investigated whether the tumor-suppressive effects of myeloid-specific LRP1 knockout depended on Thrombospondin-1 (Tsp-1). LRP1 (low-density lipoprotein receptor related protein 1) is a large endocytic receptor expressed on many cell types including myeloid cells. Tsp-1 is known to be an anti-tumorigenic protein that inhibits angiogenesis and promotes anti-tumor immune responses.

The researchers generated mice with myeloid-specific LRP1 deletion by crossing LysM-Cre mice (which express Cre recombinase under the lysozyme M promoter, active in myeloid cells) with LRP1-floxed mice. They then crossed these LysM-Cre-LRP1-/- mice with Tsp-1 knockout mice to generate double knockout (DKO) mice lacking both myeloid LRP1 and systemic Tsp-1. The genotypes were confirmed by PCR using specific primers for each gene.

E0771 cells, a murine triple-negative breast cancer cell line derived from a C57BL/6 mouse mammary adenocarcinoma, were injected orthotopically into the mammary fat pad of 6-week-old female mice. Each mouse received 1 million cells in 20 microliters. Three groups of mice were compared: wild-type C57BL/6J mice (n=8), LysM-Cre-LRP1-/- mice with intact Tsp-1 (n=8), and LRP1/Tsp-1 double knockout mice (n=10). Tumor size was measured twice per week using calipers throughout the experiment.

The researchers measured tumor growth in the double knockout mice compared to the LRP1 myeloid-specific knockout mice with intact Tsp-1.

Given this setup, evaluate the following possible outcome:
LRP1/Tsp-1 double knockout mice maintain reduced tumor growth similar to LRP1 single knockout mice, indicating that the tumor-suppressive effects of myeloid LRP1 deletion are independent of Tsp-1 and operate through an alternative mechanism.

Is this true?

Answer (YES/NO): NO